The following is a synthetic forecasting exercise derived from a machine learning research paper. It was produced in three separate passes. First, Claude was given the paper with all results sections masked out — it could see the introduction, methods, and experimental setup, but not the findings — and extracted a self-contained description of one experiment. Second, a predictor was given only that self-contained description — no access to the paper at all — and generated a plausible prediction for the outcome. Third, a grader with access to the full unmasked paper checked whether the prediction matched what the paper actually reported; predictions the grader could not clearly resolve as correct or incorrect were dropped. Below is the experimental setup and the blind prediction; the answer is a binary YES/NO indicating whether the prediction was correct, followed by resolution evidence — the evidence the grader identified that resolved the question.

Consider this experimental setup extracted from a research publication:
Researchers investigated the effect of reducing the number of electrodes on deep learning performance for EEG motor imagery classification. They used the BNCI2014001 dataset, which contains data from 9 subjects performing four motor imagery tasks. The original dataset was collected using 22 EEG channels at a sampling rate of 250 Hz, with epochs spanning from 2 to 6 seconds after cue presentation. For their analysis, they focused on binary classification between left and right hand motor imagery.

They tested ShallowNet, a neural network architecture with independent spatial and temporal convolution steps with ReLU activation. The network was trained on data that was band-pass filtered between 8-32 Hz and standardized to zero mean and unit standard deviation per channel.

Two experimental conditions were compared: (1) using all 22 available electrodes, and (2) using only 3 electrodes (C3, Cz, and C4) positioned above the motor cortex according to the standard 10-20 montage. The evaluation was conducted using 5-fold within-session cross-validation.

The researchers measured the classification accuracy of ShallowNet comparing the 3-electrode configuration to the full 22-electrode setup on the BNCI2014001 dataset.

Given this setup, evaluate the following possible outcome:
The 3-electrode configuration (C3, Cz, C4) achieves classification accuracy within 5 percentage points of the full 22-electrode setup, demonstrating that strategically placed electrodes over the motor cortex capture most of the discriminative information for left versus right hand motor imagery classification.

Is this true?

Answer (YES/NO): NO